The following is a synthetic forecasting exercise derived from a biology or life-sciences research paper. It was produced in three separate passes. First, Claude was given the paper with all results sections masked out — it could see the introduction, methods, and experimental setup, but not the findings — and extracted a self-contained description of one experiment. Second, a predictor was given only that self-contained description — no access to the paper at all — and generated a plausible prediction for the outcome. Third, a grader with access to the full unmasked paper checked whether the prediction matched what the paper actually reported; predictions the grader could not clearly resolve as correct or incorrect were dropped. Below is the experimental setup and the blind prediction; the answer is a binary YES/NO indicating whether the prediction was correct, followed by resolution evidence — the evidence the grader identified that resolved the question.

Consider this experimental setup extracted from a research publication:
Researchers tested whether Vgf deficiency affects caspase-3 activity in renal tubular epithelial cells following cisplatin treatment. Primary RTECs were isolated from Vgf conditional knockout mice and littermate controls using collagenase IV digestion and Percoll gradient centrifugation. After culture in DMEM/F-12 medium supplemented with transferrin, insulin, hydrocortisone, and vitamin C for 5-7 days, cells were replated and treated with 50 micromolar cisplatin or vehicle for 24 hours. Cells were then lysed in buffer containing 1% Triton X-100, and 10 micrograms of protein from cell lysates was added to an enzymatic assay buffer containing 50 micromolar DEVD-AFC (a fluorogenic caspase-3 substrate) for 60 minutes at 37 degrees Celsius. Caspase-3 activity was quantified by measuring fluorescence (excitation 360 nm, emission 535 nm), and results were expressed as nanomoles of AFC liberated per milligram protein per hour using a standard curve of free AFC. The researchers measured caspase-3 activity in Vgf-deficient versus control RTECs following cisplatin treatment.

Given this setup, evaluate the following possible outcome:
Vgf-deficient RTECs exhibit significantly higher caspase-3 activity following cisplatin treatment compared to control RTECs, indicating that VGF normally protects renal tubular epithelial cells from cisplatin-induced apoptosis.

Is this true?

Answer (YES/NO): YES